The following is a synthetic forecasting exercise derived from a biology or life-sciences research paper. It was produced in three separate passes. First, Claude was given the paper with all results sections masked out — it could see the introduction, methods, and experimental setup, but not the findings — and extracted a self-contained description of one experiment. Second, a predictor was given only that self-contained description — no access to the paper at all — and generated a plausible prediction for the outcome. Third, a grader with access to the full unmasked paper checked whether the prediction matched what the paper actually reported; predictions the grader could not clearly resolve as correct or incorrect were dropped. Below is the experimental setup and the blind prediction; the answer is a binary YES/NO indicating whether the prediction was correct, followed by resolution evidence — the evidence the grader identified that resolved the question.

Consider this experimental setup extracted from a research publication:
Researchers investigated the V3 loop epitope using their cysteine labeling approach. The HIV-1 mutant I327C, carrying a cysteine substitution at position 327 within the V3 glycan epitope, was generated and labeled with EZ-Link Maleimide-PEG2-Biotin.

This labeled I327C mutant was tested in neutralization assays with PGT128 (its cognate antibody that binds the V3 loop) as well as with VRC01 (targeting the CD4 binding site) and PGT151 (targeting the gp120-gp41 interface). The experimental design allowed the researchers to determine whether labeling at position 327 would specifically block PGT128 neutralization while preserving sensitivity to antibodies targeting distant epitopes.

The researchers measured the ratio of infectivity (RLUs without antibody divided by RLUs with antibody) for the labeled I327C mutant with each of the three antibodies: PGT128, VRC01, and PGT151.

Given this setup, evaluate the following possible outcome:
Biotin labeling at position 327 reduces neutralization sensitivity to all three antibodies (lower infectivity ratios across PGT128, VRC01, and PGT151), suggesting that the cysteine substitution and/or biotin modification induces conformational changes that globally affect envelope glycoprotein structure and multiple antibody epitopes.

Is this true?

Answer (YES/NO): NO